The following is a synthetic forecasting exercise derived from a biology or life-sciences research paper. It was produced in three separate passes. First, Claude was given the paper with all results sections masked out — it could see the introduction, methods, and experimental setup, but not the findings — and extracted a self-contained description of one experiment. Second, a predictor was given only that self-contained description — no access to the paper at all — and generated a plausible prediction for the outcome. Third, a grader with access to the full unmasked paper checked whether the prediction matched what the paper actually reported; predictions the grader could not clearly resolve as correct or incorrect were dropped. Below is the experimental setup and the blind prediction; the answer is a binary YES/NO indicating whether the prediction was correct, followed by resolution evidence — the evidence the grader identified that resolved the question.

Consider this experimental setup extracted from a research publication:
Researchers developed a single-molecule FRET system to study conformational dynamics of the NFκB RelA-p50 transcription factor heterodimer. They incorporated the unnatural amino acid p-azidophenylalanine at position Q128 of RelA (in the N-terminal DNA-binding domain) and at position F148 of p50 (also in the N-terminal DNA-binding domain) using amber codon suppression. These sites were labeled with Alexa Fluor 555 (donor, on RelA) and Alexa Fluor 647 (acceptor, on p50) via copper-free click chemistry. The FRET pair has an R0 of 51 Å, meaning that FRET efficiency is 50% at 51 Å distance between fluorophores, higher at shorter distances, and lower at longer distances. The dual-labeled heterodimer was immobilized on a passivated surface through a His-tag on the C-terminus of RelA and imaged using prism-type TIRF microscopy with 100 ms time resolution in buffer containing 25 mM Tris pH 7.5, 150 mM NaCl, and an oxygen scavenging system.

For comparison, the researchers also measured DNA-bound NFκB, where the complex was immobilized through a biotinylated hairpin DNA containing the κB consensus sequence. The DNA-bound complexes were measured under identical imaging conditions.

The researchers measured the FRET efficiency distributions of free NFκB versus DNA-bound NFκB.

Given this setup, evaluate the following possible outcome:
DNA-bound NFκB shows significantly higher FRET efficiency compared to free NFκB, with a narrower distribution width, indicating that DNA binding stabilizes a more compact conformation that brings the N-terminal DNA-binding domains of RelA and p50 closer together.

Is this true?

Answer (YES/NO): NO